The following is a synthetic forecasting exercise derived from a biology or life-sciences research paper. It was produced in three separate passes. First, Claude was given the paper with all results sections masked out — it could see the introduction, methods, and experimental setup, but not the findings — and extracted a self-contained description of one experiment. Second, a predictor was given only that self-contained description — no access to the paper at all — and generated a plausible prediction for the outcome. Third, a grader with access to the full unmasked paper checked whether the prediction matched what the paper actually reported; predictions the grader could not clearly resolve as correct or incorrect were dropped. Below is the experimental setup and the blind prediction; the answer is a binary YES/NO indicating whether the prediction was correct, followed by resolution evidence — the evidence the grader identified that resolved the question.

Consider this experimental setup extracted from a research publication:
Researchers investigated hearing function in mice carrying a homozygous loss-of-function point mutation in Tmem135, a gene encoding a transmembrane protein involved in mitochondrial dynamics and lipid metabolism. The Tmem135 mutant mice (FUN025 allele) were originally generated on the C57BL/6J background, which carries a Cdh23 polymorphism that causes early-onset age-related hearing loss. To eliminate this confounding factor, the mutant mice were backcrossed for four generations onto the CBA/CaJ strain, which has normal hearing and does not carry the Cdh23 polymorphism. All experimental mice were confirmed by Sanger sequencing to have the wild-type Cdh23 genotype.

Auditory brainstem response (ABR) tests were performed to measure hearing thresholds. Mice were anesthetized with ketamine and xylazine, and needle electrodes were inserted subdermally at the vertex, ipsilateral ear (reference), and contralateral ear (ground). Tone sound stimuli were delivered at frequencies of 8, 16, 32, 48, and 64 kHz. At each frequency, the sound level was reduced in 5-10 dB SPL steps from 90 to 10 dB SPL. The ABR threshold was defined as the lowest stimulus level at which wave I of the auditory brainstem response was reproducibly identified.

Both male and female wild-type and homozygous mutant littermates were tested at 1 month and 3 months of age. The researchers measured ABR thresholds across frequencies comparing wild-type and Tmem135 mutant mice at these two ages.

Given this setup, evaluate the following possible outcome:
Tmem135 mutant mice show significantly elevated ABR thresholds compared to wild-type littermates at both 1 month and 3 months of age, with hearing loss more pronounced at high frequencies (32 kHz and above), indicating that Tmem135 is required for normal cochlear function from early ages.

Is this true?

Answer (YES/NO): NO